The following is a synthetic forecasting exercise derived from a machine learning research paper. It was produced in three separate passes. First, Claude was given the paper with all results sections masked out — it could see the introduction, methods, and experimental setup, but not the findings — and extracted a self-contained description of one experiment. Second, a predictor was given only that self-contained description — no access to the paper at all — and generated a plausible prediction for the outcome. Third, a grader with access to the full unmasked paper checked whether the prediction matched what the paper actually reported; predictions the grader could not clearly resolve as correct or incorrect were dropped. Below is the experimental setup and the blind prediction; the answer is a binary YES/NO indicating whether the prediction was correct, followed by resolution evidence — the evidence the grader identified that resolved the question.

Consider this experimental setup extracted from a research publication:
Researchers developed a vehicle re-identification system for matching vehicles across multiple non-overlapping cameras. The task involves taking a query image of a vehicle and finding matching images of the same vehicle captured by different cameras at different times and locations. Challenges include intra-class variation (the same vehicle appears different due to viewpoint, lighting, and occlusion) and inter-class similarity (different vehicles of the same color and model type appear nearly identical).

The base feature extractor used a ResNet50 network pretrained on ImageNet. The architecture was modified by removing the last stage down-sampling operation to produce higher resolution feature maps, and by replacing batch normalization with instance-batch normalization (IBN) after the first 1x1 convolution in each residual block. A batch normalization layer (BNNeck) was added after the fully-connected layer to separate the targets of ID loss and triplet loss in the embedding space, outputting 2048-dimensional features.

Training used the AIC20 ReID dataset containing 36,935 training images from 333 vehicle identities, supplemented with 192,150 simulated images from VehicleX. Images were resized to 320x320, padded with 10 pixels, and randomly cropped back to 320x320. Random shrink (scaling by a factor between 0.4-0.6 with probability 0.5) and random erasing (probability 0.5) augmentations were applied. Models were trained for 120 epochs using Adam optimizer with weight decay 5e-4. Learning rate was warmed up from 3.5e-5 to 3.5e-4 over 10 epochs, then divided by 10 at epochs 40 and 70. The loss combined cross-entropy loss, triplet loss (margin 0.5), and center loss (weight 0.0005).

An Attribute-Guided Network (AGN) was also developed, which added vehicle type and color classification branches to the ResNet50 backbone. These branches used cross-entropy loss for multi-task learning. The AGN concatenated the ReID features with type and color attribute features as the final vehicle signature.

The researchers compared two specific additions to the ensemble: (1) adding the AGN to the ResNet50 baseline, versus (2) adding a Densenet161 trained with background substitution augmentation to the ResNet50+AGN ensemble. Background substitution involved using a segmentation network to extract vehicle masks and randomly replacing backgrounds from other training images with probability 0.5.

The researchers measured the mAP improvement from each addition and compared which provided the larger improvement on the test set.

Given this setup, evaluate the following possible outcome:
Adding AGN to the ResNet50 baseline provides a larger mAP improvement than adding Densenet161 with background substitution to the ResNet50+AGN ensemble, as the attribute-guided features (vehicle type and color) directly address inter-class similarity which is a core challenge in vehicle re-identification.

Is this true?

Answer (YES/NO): YES